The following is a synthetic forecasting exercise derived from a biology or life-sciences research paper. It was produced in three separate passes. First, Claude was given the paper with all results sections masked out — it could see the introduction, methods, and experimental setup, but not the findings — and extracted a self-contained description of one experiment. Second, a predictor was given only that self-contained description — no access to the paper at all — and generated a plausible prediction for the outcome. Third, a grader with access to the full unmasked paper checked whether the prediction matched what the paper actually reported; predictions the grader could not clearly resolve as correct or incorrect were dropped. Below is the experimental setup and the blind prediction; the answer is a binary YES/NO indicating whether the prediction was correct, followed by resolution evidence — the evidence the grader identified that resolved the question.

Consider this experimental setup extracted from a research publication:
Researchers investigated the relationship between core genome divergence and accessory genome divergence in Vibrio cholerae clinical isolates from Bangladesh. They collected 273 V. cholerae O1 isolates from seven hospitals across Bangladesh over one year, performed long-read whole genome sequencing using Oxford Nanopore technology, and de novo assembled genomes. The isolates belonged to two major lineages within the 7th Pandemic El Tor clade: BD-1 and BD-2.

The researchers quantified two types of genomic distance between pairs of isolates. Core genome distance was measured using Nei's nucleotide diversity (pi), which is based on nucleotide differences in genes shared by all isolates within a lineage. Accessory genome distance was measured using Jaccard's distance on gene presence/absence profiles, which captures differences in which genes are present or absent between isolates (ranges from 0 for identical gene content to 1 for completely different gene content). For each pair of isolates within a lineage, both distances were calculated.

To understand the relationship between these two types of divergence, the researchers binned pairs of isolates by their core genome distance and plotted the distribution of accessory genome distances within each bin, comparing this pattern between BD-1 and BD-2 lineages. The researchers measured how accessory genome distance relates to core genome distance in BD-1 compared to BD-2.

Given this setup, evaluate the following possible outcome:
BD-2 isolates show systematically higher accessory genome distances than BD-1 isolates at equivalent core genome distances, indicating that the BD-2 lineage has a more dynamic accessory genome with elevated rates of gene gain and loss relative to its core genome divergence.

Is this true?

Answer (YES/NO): YES